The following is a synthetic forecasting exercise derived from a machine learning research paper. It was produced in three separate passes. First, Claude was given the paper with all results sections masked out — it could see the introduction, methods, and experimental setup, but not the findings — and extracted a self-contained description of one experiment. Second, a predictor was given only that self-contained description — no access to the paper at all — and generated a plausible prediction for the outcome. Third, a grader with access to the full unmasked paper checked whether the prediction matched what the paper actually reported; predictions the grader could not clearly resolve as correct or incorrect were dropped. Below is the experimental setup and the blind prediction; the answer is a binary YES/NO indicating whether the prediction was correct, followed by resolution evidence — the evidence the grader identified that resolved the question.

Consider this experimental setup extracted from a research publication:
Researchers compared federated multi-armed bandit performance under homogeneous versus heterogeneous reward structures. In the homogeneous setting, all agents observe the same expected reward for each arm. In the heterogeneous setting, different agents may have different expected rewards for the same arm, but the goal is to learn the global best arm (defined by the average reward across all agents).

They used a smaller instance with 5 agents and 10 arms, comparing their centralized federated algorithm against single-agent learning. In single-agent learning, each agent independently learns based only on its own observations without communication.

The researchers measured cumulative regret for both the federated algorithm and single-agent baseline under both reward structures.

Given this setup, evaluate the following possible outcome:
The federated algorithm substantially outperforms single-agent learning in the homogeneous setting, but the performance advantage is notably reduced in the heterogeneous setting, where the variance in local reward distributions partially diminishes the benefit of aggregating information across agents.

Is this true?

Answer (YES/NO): NO